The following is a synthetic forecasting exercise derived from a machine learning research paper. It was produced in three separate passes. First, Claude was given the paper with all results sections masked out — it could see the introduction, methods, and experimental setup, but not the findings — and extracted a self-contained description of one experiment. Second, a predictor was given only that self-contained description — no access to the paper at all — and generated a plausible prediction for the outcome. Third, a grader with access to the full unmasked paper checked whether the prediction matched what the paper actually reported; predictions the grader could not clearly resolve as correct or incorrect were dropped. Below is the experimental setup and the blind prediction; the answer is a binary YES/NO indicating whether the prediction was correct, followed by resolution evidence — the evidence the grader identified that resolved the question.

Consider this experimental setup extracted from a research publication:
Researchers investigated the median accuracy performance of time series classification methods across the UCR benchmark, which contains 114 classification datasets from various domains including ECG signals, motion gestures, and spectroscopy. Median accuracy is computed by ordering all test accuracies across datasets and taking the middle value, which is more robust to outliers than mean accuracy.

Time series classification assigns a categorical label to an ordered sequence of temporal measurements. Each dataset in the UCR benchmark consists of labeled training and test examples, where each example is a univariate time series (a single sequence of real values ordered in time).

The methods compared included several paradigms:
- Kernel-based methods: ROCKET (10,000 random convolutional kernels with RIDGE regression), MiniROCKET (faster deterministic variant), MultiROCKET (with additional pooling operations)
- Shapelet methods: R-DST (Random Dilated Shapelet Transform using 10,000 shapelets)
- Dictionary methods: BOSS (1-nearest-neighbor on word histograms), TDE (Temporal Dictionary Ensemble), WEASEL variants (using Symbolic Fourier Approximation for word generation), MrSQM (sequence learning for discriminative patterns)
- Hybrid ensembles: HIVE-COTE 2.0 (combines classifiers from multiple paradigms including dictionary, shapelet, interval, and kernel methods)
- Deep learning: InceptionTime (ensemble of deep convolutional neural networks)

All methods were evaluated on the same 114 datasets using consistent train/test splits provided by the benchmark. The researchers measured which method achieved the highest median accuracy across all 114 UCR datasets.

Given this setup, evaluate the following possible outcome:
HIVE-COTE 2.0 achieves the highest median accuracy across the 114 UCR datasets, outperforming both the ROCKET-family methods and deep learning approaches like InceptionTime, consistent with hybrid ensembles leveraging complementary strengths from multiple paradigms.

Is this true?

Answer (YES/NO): NO